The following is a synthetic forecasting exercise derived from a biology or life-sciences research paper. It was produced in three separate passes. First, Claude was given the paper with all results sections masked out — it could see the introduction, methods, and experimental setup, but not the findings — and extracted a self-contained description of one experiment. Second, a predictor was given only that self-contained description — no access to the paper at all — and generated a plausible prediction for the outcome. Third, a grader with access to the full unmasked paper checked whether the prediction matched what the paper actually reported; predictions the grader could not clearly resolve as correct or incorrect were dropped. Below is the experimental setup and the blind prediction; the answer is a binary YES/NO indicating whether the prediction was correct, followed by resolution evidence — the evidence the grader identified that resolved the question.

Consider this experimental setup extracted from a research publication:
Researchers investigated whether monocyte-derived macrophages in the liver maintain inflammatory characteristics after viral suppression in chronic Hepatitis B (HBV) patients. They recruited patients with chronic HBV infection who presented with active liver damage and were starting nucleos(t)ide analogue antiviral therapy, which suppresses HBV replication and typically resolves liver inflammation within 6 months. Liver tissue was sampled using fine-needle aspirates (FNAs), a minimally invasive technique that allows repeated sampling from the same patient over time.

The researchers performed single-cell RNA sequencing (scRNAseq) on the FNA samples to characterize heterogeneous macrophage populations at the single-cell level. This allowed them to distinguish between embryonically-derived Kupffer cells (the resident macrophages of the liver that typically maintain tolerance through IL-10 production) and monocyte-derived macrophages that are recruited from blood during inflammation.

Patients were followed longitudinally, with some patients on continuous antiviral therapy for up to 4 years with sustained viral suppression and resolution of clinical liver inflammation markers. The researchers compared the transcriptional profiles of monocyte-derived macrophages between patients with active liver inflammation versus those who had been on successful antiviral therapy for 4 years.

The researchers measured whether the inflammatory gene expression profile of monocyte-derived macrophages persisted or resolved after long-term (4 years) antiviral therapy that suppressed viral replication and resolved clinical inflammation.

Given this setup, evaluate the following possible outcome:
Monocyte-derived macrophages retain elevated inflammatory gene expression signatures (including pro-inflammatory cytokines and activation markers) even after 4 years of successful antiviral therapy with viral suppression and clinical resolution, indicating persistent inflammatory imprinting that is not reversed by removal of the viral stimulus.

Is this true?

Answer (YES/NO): NO